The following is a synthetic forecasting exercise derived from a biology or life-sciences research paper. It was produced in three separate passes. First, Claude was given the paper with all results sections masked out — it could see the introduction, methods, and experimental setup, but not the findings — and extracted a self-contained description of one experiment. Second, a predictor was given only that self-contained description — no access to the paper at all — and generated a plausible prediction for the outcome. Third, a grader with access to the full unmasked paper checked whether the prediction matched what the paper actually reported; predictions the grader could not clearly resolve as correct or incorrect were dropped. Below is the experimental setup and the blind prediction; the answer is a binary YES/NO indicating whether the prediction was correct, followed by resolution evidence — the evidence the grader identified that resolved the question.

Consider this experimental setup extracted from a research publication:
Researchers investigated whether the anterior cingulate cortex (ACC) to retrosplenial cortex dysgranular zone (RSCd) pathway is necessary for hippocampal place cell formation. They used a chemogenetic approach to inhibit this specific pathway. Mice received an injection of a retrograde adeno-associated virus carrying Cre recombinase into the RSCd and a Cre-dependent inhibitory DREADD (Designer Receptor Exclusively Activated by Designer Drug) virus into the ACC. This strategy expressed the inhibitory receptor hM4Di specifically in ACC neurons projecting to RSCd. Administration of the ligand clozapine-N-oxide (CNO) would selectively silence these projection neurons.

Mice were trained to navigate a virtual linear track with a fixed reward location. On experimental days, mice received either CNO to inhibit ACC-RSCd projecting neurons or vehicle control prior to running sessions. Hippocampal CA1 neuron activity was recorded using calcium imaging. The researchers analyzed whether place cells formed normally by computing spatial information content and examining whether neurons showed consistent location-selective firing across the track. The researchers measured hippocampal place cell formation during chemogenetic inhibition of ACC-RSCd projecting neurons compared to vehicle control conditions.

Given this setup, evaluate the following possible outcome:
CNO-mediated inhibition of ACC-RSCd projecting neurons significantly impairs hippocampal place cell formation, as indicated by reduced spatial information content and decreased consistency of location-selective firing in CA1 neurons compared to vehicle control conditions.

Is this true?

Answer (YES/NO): YES